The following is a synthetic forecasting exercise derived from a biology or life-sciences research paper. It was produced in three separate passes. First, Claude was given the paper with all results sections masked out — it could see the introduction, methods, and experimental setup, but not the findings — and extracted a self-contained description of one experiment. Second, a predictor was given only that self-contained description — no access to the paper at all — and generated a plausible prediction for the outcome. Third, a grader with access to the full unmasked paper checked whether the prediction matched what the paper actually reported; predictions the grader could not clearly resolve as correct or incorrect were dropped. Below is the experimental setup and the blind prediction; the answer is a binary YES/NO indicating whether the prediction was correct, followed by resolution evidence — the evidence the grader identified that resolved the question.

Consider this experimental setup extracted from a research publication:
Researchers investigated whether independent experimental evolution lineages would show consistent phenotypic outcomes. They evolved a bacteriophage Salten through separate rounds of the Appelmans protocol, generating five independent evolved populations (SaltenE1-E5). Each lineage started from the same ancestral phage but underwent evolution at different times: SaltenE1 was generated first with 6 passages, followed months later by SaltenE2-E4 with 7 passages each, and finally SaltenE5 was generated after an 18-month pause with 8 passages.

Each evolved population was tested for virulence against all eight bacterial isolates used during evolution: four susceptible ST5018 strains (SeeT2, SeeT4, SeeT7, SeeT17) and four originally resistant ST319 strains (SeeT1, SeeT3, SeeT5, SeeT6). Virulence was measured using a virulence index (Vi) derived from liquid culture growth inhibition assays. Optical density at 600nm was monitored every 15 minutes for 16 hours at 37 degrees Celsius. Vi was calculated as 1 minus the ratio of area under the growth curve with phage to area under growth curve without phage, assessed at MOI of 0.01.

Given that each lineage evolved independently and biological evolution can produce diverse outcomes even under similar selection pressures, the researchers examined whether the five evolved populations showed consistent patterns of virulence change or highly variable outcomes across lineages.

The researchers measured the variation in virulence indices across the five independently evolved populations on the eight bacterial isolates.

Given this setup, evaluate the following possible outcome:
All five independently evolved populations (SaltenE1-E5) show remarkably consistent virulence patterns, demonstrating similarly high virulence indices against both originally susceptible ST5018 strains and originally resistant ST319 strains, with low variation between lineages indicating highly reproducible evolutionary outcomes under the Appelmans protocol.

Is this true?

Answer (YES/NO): YES